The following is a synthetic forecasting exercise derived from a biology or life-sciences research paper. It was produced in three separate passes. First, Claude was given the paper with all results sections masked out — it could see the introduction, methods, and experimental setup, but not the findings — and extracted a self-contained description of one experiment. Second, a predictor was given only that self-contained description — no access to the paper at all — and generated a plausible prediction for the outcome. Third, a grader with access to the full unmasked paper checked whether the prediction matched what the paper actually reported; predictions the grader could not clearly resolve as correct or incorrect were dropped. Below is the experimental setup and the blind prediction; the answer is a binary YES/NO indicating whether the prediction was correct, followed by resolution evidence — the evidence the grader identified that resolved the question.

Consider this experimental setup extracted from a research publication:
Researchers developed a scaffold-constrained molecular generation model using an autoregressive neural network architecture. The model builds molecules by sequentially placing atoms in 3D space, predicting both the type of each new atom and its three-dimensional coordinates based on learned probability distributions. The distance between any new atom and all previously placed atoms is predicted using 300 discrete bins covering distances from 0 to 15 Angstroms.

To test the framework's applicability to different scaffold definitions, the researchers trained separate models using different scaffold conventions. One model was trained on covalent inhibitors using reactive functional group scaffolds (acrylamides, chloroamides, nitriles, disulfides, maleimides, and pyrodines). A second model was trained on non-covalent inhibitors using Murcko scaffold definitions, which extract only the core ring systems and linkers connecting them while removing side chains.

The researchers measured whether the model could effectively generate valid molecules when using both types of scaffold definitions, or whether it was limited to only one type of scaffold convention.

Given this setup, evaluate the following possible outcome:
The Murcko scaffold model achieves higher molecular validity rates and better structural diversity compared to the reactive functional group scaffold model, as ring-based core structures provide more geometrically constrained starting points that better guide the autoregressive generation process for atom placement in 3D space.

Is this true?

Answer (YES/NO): NO